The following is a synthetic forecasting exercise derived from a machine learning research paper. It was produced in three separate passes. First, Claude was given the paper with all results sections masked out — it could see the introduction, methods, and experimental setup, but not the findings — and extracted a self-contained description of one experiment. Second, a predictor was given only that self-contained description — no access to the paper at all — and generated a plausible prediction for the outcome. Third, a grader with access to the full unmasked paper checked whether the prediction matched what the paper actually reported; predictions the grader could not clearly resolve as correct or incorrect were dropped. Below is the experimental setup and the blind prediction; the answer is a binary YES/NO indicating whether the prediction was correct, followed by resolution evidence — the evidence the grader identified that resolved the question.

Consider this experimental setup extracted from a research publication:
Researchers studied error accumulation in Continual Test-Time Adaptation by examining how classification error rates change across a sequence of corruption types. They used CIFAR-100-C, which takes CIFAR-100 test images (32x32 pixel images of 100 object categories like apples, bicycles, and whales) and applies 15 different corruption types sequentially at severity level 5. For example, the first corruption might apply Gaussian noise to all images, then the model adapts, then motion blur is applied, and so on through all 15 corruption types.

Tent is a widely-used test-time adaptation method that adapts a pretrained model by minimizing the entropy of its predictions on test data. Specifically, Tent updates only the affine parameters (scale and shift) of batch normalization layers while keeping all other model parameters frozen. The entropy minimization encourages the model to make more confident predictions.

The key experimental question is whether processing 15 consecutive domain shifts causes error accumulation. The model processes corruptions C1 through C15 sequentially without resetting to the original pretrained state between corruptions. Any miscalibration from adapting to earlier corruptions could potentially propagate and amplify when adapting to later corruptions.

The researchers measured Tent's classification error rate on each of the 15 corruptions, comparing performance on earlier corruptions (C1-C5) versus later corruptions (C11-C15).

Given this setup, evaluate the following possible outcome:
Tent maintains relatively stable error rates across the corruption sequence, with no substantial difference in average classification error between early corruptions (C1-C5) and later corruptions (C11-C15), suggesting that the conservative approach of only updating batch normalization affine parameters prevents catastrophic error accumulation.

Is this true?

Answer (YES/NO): NO